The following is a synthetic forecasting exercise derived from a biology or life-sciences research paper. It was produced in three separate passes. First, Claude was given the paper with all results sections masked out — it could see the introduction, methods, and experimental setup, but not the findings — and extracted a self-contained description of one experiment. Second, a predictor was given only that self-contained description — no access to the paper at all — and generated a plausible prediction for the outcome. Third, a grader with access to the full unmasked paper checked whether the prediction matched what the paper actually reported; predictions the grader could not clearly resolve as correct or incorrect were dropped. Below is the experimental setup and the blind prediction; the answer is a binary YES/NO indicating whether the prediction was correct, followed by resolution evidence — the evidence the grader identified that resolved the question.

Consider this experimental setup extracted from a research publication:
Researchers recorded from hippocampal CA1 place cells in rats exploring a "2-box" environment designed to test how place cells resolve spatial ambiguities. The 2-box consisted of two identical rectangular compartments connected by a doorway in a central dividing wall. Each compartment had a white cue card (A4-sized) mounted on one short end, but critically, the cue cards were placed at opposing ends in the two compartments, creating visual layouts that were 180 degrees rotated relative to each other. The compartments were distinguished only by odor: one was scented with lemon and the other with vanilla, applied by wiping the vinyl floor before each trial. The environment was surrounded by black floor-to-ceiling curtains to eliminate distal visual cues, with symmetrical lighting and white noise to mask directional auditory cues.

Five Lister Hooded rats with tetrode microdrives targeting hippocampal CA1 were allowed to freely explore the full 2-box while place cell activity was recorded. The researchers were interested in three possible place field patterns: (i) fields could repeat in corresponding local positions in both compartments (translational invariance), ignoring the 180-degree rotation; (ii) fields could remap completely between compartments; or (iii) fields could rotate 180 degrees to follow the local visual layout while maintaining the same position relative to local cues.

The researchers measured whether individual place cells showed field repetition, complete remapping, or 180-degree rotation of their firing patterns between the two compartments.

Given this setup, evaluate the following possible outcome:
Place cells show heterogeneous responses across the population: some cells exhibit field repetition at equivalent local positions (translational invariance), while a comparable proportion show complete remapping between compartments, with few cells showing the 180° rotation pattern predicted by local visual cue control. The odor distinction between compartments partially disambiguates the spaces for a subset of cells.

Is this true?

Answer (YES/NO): NO